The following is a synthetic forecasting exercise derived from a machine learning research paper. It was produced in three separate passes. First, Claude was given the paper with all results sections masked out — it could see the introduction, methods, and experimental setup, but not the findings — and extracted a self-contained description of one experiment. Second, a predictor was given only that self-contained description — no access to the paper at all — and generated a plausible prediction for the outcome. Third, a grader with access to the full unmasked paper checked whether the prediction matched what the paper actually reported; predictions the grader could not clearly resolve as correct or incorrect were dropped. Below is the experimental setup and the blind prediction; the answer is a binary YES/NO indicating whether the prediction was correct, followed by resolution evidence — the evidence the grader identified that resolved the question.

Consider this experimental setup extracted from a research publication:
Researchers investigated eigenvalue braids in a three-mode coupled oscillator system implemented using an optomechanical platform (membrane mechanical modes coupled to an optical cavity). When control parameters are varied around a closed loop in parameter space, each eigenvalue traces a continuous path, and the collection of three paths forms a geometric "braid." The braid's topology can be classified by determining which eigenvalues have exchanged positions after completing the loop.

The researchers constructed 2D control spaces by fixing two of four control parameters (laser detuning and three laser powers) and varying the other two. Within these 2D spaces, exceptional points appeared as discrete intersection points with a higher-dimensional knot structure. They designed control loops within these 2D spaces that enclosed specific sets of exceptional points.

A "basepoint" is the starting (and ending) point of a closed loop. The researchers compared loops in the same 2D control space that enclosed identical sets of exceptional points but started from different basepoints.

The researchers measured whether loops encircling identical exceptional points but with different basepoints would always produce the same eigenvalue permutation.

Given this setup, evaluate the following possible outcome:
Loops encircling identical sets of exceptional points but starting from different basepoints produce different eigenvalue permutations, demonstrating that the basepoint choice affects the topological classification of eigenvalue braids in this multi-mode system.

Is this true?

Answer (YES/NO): YES